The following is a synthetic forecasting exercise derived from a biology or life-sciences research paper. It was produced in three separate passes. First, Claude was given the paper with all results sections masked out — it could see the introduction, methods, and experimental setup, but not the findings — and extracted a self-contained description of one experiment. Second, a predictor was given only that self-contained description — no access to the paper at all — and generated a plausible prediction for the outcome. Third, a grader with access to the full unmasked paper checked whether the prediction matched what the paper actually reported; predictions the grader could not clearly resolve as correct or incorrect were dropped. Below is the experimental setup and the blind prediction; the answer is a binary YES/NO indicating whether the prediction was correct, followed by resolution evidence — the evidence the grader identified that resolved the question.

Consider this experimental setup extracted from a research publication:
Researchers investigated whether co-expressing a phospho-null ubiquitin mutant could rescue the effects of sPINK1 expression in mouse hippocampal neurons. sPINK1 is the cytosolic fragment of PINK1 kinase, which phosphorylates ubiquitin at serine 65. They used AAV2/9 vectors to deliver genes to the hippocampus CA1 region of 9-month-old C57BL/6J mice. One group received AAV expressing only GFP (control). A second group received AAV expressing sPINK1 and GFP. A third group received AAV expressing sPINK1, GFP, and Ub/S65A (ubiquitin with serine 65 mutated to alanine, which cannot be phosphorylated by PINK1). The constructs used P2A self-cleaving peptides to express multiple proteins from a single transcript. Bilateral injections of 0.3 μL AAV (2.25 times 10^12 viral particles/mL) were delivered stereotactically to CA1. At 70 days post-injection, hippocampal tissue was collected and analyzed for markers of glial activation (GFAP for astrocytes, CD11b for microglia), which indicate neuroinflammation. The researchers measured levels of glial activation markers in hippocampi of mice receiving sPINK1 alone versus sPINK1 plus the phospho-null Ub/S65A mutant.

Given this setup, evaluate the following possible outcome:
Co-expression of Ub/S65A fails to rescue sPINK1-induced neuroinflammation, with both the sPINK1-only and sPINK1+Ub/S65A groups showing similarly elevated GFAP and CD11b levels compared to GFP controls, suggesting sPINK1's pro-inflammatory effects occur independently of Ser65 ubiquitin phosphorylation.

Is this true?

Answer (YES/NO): NO